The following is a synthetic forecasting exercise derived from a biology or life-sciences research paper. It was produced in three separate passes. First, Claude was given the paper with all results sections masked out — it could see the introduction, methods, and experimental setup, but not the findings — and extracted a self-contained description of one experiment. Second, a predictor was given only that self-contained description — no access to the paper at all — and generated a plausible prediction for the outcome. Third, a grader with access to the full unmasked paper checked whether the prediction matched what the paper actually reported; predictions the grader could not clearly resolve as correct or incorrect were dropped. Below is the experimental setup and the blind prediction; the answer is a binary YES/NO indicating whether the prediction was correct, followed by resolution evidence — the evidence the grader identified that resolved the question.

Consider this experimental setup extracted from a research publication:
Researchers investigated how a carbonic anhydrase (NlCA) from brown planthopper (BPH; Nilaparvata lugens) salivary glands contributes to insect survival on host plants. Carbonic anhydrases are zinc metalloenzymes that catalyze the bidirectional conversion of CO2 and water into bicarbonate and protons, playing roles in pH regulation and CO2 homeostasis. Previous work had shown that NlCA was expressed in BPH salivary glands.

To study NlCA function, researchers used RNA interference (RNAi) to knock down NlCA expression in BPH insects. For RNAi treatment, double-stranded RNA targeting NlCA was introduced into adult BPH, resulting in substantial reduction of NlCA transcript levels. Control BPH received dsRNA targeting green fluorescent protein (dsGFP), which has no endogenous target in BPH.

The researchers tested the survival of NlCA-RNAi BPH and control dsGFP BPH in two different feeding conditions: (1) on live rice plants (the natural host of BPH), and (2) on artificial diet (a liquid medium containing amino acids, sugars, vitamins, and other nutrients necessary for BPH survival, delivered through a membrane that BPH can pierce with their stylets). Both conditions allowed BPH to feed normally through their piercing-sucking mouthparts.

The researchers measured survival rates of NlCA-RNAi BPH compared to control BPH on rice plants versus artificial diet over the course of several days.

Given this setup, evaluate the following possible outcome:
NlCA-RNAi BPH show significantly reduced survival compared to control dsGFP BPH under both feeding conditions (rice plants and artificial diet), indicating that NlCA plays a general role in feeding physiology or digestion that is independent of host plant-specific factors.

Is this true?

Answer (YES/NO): NO